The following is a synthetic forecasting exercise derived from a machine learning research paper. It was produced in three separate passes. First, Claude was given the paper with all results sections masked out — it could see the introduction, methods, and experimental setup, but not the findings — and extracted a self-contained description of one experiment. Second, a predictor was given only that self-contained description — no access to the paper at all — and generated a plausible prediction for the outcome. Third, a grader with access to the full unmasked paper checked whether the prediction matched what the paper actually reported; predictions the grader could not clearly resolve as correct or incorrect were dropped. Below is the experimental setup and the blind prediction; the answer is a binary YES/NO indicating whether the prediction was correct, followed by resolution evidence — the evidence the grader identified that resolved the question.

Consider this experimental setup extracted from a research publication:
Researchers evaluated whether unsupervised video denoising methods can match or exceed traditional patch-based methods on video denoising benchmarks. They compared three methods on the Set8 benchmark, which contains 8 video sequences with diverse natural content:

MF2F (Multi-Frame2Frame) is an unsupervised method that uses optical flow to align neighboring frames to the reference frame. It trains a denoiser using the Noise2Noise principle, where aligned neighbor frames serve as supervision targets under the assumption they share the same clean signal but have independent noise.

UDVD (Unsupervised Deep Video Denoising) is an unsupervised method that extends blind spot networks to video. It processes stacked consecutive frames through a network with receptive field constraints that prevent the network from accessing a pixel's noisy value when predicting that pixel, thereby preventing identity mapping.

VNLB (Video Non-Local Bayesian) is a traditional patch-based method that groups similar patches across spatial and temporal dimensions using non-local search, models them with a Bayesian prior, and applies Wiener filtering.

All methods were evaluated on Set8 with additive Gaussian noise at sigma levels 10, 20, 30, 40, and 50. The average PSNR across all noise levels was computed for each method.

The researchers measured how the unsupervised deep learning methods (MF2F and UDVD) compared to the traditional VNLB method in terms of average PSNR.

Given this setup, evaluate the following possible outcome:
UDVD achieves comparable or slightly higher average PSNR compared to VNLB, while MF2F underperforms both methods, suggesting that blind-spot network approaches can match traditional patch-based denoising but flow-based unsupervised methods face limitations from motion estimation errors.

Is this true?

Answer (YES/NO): YES